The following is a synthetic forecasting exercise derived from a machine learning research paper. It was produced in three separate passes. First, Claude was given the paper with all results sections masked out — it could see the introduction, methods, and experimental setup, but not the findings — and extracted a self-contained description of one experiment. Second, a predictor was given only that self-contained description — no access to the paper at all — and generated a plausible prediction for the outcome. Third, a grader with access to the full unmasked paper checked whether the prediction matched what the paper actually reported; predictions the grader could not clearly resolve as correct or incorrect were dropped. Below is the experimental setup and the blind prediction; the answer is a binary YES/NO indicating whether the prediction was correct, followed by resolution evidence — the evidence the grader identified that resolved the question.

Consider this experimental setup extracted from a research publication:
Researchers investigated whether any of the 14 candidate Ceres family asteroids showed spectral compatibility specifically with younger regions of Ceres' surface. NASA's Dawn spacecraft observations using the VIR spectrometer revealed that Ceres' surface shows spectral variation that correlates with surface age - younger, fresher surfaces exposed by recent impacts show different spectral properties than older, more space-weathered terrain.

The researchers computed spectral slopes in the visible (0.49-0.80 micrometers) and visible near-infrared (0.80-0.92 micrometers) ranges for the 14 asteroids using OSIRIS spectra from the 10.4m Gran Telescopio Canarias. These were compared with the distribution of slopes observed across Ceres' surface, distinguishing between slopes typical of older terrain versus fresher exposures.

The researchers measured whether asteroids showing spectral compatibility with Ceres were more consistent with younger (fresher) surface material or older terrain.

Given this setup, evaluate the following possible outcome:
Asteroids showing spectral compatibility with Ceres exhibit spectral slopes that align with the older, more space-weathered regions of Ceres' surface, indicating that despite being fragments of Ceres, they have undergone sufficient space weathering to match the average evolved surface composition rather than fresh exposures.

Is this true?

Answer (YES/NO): NO